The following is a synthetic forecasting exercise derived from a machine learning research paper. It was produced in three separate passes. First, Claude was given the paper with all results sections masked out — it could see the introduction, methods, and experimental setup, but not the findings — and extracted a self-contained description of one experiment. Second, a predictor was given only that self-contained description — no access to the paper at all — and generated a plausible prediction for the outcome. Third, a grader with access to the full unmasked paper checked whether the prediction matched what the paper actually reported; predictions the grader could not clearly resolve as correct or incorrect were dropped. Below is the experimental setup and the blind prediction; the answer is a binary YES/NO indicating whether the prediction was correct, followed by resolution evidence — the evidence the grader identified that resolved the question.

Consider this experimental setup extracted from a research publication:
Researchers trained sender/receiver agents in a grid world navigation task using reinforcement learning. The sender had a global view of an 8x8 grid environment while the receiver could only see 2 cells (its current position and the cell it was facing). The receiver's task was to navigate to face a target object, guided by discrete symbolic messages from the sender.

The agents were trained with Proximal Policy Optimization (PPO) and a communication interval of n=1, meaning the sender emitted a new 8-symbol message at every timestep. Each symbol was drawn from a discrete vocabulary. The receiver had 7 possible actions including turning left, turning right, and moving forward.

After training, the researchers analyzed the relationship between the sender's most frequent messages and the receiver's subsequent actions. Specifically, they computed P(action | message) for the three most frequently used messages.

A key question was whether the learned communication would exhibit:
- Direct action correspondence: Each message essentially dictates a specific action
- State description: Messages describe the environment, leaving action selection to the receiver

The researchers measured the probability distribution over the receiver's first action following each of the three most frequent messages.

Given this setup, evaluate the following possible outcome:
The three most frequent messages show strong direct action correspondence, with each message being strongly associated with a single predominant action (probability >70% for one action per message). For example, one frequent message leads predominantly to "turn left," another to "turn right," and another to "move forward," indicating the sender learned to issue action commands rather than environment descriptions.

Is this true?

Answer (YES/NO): NO